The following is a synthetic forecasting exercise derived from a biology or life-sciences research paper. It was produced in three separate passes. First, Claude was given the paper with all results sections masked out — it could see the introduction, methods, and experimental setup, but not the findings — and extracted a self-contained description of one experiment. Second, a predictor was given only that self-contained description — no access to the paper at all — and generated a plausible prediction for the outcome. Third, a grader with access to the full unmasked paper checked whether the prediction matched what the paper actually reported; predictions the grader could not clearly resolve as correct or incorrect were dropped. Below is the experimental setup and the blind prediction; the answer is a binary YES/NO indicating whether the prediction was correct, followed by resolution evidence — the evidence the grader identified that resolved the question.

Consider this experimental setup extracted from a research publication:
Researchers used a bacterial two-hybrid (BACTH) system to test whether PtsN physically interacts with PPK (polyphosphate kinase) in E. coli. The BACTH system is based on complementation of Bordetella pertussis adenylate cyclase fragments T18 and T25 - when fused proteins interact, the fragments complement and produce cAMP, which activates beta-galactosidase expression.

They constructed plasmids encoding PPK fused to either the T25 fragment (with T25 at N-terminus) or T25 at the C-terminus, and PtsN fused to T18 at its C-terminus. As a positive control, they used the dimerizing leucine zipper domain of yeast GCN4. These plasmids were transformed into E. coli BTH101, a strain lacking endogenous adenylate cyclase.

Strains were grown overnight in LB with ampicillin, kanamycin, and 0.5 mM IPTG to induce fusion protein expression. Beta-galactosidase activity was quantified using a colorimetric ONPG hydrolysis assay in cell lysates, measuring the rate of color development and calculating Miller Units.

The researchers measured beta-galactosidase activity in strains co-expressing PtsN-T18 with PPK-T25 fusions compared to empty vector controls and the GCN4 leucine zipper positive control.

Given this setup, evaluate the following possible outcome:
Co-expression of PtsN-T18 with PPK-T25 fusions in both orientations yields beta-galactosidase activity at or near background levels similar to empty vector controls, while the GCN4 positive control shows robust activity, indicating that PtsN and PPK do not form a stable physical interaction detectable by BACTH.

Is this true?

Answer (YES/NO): YES